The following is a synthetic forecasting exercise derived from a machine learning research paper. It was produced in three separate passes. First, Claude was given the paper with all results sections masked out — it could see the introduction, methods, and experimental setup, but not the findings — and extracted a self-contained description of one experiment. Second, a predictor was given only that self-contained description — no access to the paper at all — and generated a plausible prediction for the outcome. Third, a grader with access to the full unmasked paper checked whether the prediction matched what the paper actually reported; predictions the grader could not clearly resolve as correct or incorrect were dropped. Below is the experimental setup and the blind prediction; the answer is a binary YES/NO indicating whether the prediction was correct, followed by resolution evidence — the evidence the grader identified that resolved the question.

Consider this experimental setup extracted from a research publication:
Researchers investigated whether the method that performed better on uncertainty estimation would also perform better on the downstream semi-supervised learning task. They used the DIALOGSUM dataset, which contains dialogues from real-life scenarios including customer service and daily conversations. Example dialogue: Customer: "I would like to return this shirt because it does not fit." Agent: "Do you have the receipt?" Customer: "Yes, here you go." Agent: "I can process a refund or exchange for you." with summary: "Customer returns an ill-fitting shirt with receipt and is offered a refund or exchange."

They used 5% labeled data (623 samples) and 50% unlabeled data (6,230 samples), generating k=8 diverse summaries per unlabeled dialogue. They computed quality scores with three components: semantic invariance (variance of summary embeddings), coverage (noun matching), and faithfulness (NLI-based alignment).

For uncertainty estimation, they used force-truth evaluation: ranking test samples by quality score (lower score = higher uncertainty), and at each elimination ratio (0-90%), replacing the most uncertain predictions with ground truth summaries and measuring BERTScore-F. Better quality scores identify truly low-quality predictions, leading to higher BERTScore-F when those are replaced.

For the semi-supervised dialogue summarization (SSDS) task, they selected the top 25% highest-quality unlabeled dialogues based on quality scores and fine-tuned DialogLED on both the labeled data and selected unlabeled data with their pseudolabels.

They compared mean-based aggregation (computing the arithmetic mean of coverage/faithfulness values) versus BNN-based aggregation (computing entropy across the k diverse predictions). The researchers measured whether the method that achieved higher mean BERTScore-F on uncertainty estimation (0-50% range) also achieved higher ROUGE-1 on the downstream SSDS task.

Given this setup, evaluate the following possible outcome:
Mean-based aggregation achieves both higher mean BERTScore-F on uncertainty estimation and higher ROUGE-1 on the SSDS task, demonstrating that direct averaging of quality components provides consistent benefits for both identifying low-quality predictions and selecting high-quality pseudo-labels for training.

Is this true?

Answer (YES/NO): NO